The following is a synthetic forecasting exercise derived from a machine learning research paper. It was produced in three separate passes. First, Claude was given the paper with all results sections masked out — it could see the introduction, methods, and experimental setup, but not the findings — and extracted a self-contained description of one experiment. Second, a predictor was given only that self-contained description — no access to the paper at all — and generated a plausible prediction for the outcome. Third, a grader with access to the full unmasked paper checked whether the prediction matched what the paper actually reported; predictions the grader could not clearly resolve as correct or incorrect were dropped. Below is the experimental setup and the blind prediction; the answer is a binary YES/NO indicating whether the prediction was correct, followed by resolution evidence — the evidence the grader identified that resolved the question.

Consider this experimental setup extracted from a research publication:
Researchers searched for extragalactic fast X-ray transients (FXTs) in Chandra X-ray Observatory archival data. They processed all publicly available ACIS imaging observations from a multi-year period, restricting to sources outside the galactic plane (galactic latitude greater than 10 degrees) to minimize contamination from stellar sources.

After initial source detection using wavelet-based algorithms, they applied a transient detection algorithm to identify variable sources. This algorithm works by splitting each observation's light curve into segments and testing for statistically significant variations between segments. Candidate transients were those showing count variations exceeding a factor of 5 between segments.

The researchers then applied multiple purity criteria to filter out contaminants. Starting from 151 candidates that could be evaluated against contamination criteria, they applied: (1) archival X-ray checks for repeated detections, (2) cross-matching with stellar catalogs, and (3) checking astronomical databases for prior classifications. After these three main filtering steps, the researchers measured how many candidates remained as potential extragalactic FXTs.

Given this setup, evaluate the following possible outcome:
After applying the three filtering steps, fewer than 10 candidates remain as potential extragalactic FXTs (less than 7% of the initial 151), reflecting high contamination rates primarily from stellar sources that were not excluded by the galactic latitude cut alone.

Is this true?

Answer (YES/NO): YES